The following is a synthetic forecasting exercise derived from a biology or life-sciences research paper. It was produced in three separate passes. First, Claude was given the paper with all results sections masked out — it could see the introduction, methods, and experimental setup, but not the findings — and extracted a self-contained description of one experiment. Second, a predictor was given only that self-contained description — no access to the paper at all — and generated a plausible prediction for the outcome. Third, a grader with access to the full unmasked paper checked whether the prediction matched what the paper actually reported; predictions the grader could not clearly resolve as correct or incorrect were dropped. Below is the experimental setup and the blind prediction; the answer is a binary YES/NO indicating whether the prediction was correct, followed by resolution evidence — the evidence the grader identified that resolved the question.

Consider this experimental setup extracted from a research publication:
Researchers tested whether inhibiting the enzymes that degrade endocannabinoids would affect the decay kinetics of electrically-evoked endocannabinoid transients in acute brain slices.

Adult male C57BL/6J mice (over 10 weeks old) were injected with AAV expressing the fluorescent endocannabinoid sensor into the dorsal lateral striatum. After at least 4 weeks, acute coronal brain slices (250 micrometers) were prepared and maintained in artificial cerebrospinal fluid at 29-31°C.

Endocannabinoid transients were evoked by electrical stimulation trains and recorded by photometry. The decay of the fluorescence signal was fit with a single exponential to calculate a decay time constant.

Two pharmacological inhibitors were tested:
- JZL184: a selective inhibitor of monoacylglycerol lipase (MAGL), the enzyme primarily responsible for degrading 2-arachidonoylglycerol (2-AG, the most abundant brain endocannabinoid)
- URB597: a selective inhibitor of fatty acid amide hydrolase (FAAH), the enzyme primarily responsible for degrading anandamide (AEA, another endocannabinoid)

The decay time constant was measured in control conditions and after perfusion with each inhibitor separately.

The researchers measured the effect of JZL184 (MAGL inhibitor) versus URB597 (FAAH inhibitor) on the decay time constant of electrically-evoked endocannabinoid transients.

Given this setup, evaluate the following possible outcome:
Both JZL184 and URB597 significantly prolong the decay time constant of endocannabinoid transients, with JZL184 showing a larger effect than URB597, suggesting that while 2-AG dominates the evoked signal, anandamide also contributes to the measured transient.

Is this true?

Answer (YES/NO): NO